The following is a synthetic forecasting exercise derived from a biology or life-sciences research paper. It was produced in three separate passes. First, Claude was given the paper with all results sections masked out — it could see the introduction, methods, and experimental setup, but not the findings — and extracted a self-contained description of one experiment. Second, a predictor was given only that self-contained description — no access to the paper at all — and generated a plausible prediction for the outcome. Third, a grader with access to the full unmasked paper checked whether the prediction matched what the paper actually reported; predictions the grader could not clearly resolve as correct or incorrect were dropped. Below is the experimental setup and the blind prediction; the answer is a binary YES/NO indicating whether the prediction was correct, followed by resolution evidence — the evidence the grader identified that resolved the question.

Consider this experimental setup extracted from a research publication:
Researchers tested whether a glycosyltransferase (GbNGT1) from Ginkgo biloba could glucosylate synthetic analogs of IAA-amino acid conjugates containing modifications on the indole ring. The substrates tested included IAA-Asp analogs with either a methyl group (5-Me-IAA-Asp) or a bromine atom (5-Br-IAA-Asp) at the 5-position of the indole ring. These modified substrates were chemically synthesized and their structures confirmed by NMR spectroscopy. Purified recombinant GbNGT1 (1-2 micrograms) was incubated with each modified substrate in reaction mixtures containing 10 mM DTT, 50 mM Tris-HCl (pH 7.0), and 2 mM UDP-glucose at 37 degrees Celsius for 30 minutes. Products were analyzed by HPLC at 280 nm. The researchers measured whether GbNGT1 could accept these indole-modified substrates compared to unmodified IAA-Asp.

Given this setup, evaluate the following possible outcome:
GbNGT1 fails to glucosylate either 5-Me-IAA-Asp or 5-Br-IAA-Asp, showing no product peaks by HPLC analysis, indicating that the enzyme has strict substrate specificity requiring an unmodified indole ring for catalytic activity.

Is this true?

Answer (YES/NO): YES